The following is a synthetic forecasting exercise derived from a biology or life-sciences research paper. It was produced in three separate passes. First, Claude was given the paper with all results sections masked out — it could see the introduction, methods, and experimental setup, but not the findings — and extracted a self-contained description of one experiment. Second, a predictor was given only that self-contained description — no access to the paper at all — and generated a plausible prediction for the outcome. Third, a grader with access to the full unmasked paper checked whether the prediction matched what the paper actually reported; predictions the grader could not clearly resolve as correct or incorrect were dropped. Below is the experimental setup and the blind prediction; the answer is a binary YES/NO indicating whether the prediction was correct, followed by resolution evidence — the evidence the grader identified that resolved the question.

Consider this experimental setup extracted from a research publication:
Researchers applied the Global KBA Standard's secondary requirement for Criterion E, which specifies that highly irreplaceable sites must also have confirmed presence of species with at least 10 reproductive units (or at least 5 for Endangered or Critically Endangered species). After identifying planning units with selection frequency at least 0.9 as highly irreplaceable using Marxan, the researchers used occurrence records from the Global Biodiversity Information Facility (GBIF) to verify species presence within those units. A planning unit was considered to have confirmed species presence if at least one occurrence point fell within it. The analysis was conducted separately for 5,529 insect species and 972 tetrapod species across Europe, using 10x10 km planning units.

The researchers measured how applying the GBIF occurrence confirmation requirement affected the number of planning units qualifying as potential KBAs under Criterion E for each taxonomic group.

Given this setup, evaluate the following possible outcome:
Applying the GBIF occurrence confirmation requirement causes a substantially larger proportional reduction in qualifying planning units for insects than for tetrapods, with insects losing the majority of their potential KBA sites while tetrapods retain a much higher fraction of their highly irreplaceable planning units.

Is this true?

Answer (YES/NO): NO